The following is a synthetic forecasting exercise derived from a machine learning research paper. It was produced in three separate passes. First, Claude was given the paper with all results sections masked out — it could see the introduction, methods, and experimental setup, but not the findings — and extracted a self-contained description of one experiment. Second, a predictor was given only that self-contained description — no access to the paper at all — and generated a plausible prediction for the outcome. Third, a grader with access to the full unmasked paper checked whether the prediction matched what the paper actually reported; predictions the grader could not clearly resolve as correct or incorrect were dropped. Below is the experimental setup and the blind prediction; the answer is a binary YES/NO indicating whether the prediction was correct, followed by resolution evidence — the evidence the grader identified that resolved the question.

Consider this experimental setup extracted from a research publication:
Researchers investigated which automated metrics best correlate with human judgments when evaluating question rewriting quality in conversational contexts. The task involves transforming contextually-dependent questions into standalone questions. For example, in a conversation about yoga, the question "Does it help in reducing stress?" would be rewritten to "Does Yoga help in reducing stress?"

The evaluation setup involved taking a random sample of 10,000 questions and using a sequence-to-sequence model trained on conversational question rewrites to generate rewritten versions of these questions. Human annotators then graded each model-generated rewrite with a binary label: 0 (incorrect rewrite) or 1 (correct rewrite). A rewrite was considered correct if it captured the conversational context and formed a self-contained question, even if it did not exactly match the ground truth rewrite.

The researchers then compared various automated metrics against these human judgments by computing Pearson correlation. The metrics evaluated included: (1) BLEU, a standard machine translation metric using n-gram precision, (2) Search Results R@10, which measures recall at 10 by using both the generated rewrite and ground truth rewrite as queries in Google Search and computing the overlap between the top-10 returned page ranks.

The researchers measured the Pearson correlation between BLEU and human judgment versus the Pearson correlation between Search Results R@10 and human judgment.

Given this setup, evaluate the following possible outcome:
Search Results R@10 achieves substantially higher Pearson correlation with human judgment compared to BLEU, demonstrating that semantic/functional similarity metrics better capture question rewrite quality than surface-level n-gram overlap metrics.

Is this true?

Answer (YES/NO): YES